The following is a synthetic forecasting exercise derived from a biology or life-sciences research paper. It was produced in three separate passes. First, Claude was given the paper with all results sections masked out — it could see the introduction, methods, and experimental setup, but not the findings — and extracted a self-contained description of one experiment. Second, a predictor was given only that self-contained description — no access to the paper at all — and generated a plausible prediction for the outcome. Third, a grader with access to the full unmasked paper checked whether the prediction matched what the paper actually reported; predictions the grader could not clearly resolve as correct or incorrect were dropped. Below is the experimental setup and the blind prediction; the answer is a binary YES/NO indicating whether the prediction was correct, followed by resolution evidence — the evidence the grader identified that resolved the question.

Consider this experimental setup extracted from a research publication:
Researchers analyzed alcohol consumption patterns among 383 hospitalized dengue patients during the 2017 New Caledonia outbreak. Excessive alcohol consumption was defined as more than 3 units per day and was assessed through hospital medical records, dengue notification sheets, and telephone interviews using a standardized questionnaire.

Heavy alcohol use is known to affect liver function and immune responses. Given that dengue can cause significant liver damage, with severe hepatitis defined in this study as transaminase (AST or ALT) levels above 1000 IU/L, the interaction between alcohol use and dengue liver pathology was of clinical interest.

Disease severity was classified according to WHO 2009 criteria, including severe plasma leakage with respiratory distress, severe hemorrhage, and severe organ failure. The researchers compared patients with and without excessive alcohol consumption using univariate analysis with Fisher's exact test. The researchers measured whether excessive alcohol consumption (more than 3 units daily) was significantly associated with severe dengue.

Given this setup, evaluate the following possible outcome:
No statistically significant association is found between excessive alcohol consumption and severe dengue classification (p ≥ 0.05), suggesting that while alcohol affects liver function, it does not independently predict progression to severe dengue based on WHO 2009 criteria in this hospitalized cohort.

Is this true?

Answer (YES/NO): YES